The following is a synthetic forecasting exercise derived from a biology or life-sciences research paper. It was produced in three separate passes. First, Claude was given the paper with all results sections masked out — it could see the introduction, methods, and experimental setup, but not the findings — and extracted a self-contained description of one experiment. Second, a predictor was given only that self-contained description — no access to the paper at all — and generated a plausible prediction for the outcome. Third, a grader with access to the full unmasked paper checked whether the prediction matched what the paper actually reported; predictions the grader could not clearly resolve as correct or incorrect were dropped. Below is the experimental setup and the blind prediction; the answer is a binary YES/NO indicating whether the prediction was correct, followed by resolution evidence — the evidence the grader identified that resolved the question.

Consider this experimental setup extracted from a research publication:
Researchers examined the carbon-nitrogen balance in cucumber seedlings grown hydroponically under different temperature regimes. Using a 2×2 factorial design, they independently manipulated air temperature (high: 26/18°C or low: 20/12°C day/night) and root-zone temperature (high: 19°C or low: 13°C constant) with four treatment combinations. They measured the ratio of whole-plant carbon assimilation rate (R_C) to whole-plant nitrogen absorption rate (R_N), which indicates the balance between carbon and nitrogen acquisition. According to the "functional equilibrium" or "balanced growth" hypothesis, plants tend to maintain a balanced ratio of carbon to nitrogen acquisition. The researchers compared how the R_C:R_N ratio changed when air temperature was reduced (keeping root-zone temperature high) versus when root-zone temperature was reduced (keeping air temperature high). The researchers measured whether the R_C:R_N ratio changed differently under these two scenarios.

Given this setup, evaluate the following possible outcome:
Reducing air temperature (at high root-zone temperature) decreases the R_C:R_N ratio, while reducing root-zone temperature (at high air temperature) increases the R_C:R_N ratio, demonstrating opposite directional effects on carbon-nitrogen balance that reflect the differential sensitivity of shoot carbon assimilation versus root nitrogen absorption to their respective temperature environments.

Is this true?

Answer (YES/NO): NO